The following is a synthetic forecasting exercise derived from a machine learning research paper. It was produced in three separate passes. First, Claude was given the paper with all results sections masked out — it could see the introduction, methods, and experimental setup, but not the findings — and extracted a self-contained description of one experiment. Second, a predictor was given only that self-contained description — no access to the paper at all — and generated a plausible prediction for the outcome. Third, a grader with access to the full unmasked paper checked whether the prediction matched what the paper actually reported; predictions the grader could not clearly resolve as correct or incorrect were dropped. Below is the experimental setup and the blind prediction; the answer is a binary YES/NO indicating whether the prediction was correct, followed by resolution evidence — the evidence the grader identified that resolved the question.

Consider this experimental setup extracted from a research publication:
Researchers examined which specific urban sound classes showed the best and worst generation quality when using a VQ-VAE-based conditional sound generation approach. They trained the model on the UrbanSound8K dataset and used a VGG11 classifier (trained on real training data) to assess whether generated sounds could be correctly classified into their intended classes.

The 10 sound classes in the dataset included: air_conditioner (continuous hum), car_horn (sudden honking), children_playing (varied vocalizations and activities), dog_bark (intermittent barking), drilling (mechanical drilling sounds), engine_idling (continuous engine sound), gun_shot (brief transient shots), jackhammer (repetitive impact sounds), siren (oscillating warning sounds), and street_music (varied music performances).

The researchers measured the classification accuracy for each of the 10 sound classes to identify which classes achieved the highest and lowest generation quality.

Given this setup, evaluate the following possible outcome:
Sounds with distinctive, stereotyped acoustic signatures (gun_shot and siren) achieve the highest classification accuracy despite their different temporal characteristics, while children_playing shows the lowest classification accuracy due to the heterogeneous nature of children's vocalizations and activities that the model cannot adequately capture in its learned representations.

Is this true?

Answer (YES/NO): NO